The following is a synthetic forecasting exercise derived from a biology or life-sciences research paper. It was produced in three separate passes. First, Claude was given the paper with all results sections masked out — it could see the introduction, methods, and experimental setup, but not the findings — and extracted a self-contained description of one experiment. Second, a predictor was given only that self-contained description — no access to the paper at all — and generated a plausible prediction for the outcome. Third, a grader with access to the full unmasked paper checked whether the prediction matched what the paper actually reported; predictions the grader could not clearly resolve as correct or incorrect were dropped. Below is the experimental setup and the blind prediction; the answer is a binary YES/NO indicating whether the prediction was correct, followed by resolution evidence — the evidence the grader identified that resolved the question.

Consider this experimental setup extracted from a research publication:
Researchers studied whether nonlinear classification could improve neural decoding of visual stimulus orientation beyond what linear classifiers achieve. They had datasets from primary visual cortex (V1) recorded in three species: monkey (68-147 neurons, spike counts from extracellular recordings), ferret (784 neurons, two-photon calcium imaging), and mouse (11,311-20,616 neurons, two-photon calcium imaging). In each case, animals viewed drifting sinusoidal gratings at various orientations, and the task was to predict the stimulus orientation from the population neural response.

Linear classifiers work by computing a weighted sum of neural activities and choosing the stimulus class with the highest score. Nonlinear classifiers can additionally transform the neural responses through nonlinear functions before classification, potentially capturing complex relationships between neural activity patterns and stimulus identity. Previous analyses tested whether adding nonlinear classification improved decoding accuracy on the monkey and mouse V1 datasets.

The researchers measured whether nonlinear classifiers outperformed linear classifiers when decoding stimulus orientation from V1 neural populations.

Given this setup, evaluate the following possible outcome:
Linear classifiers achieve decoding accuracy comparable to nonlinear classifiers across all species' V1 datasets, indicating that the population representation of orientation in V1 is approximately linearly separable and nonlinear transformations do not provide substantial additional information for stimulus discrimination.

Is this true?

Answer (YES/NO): NO